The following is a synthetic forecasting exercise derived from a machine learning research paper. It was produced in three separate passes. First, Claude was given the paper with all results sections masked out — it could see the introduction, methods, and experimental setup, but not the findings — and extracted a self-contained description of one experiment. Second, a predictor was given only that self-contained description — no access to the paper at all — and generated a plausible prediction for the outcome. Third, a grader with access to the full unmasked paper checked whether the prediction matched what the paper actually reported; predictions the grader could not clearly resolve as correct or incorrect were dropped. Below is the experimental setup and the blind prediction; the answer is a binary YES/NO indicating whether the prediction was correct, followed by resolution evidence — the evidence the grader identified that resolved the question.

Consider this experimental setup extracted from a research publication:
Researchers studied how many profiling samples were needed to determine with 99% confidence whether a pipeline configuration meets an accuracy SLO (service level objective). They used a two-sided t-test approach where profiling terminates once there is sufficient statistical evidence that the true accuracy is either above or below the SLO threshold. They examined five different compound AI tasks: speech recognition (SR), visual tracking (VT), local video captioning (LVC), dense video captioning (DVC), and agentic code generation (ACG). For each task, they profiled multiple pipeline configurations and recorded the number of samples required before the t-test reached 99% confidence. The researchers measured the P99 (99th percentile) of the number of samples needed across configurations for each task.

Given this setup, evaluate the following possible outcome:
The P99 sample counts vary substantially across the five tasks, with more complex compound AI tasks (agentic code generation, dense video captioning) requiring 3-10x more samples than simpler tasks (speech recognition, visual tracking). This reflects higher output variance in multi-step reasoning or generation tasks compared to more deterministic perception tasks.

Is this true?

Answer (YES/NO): NO